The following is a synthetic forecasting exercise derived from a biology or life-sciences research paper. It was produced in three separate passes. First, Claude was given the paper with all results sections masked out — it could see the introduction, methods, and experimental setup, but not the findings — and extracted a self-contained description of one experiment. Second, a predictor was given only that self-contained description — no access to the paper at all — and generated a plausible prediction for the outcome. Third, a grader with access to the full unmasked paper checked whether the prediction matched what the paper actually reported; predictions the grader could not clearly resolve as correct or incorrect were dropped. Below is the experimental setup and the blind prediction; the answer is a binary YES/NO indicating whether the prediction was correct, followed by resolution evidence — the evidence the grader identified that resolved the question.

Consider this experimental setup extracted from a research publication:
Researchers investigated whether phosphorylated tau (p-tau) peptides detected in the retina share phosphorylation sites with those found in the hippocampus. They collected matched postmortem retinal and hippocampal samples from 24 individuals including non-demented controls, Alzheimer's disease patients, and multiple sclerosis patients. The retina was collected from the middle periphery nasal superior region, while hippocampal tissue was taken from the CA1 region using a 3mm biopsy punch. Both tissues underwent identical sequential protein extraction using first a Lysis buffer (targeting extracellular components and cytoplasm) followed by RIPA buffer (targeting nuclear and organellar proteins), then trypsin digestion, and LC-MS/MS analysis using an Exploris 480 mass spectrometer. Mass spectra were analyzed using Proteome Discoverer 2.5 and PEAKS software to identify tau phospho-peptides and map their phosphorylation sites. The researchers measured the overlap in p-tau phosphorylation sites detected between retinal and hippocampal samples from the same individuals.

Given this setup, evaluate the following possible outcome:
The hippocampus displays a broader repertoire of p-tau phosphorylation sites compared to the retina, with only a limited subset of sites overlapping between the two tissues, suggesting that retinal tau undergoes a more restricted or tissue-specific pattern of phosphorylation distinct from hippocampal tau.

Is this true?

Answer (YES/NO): YES